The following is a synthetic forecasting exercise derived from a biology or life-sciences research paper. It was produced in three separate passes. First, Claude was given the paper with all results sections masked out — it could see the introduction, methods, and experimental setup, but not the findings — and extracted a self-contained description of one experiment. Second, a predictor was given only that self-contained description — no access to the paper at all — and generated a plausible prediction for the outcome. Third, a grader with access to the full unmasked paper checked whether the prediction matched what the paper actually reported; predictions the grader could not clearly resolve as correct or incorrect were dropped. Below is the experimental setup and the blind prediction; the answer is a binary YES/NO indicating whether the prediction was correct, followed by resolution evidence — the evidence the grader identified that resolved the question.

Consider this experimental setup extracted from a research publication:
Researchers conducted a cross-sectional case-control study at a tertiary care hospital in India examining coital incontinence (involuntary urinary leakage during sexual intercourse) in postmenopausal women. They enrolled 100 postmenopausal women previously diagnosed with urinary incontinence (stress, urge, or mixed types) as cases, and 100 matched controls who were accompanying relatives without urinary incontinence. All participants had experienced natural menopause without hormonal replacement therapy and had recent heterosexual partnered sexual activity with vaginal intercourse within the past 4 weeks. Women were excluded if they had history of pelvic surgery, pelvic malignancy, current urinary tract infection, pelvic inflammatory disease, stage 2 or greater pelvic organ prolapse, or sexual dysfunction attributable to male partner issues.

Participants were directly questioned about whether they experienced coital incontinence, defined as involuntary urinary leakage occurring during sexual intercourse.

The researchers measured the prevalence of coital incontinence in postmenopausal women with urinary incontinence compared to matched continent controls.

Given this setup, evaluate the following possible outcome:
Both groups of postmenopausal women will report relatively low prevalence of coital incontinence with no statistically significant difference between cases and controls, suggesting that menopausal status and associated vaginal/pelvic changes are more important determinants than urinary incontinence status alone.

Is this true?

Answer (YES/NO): NO